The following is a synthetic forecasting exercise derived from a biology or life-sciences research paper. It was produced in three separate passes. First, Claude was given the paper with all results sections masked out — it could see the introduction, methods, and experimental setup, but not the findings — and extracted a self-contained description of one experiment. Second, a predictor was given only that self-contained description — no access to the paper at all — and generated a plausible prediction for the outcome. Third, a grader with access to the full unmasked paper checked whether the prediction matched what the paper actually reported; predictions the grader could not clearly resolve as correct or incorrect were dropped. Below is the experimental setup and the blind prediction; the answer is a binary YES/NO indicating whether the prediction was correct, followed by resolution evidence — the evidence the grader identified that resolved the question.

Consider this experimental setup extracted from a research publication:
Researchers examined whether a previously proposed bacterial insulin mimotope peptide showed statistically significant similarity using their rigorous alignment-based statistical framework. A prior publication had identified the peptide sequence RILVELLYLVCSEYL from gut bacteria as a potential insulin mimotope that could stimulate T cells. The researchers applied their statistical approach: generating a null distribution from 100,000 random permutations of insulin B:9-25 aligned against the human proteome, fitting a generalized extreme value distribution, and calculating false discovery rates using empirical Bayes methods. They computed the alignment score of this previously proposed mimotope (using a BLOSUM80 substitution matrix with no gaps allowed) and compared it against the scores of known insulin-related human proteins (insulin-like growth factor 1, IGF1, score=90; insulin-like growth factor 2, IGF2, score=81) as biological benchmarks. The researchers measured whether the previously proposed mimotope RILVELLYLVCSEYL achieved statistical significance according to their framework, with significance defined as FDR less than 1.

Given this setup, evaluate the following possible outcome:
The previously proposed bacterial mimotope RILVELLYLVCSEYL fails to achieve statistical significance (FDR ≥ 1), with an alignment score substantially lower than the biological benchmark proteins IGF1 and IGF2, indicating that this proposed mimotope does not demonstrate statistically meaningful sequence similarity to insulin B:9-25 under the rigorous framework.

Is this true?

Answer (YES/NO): YES